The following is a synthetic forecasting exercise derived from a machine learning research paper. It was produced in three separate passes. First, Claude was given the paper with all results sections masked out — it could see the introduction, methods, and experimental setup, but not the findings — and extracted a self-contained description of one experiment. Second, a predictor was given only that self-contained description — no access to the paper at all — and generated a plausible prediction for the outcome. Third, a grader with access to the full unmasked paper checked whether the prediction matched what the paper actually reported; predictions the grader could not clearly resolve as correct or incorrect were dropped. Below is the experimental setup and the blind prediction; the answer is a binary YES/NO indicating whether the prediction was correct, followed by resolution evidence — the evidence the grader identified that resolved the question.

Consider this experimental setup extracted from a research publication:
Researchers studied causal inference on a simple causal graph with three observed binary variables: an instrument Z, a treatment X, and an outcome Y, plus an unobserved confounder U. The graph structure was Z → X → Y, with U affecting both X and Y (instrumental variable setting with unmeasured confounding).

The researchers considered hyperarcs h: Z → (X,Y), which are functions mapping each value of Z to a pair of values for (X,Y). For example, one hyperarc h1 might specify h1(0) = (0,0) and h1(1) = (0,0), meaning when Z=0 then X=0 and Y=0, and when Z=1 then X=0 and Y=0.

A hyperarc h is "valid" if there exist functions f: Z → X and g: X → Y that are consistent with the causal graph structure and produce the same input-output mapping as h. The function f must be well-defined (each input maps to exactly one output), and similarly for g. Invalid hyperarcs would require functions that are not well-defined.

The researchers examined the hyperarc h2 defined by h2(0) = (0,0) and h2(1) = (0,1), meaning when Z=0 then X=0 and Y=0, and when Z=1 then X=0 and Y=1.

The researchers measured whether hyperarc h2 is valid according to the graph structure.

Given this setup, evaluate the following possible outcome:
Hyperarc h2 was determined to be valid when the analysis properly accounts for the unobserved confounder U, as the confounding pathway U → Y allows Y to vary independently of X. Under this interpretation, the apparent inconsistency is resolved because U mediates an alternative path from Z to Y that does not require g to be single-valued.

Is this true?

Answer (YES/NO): NO